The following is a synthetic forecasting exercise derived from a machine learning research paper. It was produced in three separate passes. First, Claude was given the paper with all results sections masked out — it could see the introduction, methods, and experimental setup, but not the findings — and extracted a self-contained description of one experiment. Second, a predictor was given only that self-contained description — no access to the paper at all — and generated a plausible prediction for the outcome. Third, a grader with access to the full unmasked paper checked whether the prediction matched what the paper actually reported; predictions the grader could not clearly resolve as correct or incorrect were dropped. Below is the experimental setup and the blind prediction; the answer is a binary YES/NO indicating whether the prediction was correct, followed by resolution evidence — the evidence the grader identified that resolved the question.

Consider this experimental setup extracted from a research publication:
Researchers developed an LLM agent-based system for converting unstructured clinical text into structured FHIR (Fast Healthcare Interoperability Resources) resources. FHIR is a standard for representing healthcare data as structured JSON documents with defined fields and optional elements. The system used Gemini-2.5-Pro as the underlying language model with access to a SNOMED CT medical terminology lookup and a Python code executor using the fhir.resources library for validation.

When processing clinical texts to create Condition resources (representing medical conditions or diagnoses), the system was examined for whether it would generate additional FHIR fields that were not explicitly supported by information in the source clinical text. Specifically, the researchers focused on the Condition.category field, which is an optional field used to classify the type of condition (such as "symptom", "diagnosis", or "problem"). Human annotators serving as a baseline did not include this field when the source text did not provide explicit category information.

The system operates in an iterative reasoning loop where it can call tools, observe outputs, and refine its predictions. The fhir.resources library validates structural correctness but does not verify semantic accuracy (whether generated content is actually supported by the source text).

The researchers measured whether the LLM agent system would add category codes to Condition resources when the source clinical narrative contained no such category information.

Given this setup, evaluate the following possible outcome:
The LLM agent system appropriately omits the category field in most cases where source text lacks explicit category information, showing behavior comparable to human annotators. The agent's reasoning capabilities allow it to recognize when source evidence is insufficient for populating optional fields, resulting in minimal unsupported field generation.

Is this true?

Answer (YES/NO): NO